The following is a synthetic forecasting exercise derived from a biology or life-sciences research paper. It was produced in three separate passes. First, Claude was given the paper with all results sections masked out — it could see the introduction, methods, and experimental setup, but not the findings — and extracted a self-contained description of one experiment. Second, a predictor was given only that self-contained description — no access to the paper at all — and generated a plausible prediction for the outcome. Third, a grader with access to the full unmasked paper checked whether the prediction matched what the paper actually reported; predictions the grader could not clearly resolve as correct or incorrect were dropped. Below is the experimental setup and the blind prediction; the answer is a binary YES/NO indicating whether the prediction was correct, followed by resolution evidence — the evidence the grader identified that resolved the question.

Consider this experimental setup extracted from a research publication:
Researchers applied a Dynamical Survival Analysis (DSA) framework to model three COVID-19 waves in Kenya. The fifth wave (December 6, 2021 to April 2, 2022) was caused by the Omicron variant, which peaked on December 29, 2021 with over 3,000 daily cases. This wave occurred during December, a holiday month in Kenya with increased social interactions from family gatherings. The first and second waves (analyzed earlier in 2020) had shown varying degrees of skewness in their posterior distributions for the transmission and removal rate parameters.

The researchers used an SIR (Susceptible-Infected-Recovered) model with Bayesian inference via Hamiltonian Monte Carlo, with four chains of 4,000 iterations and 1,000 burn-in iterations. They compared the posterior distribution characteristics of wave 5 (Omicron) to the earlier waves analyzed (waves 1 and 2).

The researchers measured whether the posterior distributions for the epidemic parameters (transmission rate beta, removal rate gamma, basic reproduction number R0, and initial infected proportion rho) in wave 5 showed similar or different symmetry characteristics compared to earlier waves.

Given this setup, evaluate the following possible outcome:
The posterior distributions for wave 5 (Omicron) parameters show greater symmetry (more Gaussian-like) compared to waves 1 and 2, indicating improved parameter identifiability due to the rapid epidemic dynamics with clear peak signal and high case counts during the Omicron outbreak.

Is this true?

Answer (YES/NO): YES